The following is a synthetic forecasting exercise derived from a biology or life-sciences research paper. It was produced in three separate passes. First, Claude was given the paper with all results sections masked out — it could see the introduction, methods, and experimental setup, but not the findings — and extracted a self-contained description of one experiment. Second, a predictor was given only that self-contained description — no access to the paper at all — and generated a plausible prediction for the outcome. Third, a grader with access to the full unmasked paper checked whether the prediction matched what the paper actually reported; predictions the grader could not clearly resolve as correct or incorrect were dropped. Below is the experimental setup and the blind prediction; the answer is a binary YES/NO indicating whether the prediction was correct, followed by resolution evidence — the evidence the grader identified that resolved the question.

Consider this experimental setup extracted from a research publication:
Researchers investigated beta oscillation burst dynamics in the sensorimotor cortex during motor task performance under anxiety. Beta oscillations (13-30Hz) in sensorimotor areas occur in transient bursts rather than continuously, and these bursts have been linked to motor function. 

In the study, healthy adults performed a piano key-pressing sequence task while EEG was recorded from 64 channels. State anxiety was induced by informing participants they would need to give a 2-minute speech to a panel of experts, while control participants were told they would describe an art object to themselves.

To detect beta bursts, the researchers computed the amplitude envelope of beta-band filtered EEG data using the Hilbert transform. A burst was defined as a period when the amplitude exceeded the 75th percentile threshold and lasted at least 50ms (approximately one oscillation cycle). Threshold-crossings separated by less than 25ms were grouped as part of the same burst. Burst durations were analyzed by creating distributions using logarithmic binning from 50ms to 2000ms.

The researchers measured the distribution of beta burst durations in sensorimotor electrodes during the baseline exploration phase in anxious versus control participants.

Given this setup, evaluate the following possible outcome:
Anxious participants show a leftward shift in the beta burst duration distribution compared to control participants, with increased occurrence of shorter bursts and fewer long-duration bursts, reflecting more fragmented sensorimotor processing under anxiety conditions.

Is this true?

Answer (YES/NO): NO